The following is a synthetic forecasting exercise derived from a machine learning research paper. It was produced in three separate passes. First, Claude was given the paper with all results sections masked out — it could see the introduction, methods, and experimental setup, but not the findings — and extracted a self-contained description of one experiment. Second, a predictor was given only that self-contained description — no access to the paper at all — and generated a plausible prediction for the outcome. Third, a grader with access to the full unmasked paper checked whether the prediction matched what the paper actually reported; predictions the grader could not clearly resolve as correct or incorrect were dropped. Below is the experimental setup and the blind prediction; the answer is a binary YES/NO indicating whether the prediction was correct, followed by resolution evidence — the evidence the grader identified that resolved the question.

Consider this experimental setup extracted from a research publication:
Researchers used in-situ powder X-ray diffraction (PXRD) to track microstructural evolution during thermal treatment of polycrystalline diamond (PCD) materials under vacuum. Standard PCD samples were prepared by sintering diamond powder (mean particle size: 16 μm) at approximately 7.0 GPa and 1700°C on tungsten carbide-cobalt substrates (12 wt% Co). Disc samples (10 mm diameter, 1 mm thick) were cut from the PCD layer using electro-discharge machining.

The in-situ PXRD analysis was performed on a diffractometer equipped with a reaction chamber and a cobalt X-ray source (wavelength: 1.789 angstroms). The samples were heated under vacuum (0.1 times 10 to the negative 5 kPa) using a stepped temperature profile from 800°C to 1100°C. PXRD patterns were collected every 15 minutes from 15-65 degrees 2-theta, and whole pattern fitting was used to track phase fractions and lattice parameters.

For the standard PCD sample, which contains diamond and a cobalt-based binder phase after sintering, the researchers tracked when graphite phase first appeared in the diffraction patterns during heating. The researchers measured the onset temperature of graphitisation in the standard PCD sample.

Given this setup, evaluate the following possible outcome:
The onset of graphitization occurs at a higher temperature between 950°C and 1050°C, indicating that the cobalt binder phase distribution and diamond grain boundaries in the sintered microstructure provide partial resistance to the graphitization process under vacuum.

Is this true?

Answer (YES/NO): NO